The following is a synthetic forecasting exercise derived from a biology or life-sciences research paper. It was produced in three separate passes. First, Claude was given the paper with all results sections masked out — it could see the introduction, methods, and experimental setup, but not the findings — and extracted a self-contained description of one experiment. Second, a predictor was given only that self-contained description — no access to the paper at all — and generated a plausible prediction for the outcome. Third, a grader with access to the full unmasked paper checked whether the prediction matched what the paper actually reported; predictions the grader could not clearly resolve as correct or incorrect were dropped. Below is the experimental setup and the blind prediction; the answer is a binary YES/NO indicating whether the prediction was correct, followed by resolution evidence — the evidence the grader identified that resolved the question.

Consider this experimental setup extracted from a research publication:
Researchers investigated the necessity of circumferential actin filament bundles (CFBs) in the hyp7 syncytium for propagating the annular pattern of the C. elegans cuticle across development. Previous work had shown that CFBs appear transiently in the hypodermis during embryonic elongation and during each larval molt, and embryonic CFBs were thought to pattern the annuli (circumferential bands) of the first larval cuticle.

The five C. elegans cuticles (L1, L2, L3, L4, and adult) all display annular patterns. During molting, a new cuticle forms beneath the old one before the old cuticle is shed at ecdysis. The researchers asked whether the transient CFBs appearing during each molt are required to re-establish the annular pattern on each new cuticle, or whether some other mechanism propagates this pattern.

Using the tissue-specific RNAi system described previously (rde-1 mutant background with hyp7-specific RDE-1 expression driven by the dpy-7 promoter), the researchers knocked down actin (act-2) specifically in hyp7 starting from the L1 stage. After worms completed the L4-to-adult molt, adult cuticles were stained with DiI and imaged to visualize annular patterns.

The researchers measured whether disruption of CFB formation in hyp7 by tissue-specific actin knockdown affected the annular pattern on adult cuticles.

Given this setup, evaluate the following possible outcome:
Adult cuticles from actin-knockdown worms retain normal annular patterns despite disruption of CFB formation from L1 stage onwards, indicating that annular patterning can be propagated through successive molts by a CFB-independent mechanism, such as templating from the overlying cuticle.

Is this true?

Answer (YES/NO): YES